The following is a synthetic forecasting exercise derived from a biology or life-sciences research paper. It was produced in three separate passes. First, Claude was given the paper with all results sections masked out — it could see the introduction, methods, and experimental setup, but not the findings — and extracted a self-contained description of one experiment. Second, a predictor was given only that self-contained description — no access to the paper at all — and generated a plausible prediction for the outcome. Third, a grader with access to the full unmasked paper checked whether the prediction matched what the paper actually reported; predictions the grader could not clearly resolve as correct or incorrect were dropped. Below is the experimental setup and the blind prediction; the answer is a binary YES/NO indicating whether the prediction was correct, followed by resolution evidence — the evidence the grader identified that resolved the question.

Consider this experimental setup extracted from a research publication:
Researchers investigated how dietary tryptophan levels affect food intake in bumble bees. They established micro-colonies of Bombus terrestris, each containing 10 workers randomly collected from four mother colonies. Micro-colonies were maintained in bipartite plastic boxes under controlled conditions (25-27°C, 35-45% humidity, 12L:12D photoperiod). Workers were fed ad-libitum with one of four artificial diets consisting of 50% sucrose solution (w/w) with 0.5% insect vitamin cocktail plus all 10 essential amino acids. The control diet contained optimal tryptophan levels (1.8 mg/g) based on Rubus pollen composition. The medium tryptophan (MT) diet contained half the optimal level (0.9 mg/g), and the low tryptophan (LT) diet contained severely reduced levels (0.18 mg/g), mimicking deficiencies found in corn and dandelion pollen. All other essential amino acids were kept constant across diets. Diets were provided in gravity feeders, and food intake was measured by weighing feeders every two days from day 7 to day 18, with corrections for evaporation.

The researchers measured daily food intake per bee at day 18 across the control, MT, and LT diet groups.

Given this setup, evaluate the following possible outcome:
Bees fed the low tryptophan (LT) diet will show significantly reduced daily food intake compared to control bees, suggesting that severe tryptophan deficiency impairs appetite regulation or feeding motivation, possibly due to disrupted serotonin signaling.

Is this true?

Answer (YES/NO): NO